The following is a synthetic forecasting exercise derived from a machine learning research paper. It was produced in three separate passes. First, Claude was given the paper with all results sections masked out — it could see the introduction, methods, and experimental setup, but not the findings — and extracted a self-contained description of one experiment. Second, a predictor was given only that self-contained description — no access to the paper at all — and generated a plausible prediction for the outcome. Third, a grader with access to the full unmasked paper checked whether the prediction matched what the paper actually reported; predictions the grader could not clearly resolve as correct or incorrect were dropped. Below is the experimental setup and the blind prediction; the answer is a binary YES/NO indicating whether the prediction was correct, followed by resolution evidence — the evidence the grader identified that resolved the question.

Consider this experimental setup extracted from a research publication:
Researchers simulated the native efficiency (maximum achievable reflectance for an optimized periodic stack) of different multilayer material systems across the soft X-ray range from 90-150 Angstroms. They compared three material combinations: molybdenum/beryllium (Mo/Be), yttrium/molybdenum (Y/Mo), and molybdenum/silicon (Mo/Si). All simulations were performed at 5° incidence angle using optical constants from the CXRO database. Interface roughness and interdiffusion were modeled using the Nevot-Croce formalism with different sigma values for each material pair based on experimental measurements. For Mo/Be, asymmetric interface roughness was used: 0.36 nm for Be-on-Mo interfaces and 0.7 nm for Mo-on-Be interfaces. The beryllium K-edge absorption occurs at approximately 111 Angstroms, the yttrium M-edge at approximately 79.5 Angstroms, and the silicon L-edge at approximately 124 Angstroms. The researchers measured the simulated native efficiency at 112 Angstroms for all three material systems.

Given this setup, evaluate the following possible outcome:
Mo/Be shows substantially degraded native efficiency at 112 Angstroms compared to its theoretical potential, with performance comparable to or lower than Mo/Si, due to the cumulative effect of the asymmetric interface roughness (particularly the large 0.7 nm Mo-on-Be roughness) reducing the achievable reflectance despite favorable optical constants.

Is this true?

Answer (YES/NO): NO